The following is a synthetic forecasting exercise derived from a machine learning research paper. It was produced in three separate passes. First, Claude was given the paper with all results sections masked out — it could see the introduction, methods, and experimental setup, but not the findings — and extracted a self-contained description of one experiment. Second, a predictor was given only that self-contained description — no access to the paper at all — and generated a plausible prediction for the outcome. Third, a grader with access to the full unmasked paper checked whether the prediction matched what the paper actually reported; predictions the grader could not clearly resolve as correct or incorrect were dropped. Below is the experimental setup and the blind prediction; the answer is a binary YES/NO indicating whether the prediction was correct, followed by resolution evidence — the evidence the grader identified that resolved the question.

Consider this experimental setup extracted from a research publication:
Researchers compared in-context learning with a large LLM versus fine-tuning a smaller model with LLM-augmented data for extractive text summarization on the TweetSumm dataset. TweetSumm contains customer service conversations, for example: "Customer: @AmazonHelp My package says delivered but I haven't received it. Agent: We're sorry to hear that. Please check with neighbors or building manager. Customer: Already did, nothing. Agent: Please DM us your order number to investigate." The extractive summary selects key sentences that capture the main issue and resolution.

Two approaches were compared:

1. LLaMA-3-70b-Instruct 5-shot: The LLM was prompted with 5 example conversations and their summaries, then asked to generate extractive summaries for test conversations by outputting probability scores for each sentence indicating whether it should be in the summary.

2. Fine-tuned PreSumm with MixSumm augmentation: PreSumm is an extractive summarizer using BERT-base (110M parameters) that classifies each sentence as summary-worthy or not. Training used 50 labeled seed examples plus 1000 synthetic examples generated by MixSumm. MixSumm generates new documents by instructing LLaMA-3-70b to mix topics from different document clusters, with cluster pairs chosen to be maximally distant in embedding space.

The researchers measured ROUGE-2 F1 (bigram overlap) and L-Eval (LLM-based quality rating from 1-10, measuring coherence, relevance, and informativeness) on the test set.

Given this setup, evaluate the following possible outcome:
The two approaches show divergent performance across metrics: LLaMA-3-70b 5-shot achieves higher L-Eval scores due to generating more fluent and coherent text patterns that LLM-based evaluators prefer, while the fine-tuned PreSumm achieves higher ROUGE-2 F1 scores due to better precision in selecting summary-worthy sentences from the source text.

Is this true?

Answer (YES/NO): NO